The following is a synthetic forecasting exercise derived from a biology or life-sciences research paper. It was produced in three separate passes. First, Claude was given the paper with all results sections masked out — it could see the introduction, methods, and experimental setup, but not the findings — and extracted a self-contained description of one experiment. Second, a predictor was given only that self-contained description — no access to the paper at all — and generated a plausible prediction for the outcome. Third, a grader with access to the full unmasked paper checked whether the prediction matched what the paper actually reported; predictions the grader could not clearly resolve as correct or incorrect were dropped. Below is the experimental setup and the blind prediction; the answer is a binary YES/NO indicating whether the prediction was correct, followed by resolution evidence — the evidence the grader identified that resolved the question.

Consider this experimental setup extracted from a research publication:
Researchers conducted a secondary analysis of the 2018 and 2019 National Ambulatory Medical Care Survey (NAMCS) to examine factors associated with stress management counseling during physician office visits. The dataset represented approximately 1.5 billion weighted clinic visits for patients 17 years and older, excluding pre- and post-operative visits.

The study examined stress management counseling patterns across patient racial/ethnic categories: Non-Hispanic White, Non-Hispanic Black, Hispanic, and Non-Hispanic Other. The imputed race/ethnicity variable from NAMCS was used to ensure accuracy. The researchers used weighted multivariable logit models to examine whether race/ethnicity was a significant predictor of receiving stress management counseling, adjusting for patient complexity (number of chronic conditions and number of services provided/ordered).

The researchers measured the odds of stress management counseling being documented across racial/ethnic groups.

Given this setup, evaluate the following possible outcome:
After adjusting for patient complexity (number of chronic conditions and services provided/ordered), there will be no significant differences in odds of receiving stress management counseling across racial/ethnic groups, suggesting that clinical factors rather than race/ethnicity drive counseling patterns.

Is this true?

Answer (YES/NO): YES